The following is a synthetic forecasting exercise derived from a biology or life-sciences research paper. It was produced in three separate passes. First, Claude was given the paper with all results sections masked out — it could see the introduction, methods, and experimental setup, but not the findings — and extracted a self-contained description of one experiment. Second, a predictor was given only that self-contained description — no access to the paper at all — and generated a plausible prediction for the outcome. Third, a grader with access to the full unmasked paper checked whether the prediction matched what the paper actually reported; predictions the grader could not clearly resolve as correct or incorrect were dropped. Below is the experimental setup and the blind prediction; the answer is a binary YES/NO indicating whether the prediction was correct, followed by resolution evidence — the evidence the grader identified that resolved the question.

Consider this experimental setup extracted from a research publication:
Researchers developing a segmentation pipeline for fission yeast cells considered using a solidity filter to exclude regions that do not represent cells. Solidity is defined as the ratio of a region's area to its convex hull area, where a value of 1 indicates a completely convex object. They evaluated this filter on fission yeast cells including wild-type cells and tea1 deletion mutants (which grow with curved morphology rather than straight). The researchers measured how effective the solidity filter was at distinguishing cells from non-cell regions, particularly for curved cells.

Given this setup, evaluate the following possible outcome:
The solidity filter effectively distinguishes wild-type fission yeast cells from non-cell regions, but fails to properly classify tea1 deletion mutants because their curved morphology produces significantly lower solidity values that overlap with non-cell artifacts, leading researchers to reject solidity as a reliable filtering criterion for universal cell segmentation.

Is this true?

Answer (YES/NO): NO